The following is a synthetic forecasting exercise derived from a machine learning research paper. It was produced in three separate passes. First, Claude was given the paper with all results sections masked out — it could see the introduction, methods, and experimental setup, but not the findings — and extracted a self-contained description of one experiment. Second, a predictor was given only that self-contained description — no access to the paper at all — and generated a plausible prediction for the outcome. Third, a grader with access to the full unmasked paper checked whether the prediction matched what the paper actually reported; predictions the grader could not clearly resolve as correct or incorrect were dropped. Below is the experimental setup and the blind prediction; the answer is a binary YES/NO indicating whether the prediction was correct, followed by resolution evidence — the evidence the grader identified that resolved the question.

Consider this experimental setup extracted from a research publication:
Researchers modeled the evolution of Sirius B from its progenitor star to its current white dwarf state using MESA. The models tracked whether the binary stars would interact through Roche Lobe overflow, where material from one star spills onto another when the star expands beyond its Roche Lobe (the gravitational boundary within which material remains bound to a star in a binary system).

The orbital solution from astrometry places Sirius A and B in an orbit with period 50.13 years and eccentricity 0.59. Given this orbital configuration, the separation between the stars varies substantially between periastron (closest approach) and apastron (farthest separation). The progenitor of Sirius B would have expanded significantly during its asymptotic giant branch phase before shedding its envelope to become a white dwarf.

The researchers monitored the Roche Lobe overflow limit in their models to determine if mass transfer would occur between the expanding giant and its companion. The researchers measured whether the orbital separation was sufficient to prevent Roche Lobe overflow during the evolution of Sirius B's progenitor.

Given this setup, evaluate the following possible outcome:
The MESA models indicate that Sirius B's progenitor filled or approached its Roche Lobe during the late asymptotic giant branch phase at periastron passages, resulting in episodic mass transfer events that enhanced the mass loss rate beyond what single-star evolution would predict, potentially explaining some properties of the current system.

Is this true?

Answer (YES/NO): NO